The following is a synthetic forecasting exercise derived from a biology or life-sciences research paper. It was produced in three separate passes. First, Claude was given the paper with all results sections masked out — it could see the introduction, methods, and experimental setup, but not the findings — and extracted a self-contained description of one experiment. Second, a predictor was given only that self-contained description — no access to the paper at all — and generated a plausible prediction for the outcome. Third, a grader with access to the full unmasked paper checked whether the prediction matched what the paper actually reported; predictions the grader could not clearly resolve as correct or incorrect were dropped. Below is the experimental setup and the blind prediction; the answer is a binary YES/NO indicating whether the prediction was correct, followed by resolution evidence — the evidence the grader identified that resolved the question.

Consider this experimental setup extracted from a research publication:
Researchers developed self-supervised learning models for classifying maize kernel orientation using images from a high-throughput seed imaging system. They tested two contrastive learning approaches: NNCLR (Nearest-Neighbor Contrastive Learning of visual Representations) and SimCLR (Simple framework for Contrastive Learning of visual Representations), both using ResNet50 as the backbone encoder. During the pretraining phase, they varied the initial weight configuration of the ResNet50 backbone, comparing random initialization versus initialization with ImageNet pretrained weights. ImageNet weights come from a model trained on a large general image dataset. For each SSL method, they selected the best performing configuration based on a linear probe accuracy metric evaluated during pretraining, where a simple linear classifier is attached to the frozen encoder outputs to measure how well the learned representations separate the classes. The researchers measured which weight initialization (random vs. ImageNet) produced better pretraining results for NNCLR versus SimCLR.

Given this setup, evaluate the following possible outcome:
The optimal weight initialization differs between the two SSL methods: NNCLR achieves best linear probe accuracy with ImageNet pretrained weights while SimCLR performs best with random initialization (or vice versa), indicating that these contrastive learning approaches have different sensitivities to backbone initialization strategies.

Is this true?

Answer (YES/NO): YES